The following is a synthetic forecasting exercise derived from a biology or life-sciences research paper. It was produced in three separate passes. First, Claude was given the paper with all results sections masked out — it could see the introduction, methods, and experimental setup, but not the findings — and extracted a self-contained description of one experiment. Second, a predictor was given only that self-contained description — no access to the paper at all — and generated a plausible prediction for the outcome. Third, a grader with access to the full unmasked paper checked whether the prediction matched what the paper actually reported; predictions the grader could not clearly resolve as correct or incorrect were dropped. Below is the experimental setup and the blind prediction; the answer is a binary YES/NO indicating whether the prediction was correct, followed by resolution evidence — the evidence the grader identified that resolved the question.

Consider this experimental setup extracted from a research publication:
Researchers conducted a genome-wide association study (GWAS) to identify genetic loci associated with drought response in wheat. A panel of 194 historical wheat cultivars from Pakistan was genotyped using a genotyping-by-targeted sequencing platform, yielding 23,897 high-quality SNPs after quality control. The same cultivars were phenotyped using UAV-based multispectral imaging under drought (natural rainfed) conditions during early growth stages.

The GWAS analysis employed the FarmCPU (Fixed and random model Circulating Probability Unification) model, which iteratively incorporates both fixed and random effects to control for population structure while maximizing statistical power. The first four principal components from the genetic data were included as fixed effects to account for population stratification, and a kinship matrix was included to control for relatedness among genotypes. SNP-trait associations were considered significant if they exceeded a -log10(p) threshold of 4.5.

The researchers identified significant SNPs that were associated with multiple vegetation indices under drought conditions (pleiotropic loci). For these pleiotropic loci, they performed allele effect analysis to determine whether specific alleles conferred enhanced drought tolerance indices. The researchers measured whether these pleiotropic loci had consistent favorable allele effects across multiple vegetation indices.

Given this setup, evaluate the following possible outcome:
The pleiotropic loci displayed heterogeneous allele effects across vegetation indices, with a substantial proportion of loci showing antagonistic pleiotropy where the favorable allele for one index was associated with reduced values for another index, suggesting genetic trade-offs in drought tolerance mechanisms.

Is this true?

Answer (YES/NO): NO